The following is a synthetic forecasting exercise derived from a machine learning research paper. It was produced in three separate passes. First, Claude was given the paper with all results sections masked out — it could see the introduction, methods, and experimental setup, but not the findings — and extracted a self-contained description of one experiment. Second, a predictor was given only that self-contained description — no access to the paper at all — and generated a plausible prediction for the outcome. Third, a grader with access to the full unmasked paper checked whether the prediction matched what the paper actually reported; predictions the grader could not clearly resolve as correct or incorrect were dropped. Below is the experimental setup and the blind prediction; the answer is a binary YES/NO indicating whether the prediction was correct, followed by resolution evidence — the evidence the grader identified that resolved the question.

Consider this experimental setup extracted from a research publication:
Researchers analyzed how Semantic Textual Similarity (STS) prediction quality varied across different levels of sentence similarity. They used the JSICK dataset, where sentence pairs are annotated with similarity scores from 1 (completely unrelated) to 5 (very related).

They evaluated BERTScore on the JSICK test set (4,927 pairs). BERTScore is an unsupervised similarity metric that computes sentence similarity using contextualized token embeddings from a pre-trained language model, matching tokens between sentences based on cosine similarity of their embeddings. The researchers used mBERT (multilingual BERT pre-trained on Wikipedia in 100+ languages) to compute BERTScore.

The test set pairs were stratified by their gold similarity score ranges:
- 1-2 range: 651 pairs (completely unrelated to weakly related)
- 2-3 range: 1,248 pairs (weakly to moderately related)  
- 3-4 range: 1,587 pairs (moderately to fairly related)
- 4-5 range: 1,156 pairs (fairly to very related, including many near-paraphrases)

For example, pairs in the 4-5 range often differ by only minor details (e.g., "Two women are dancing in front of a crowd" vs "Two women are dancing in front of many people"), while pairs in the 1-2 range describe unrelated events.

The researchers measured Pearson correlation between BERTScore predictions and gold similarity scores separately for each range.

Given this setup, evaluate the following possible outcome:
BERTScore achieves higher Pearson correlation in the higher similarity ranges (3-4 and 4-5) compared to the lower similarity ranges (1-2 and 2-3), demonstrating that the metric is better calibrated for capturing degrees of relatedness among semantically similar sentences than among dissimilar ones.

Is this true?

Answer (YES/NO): NO